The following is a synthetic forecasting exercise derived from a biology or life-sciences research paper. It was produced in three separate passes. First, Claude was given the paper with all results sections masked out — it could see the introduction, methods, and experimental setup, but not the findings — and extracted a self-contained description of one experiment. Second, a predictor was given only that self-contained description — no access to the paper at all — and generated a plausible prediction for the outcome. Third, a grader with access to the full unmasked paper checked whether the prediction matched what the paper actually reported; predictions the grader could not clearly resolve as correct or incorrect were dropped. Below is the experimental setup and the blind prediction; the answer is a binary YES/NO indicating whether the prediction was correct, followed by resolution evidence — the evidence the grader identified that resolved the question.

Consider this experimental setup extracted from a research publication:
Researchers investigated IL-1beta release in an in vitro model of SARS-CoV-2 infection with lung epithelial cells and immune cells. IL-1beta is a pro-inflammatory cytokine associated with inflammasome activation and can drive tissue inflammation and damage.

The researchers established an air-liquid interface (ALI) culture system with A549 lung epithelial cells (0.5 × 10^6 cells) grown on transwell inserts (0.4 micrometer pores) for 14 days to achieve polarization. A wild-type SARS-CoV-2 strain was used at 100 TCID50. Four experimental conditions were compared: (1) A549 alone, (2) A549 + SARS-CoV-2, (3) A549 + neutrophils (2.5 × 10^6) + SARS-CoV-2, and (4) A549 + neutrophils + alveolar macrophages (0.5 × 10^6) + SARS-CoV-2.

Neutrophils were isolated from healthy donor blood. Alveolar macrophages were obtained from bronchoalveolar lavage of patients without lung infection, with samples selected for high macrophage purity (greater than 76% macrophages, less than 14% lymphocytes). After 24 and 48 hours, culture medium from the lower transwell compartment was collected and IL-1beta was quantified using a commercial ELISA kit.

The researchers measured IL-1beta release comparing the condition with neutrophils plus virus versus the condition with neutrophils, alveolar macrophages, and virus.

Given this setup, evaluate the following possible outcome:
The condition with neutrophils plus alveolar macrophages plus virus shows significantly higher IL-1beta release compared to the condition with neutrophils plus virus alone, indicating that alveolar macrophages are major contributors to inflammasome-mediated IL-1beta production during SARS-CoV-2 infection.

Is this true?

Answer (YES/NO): YES